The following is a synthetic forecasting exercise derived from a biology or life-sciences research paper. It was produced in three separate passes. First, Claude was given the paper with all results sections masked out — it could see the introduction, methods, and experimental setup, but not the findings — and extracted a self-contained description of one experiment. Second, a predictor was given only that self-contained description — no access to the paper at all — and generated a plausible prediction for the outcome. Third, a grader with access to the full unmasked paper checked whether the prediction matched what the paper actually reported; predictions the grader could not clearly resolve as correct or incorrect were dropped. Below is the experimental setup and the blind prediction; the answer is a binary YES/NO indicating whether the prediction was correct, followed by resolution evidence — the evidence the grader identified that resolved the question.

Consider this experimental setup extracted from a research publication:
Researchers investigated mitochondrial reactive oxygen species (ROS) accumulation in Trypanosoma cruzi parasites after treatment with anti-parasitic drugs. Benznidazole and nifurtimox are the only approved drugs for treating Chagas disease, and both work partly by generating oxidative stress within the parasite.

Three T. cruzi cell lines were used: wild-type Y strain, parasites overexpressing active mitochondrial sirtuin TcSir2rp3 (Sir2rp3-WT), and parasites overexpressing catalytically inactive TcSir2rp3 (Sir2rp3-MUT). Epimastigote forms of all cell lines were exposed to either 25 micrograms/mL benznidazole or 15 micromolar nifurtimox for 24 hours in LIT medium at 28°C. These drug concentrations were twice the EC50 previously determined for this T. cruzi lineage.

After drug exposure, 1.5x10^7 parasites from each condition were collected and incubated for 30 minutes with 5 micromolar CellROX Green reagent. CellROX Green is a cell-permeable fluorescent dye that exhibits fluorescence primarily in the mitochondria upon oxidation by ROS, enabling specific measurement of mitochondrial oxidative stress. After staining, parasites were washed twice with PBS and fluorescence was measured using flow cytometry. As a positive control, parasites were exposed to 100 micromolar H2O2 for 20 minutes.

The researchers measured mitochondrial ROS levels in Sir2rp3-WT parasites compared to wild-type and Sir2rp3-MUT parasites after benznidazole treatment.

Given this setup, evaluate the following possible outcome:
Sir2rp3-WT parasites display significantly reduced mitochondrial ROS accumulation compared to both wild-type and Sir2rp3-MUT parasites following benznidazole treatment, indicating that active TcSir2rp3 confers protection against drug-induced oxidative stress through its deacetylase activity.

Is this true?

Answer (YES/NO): YES